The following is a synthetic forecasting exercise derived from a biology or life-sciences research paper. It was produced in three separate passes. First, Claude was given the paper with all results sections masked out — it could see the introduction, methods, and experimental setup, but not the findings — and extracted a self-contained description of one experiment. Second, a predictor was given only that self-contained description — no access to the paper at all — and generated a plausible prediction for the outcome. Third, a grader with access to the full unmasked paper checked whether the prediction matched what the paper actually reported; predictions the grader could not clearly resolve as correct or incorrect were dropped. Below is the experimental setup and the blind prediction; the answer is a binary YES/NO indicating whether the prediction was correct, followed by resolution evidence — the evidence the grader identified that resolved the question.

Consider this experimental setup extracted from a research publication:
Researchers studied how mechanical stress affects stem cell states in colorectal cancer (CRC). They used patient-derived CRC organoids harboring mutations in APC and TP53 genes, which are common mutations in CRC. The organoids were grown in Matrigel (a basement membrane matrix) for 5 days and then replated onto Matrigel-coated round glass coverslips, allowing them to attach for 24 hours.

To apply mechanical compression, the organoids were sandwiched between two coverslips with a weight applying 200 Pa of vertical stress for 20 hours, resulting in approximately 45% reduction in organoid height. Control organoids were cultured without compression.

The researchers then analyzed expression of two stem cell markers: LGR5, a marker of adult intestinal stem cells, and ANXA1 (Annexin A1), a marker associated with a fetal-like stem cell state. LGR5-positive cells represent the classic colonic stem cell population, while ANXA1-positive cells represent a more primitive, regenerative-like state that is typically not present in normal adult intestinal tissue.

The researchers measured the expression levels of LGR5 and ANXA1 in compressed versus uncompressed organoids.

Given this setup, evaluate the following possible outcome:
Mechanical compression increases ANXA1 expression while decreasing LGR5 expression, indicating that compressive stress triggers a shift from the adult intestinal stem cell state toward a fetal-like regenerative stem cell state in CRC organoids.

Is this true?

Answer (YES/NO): YES